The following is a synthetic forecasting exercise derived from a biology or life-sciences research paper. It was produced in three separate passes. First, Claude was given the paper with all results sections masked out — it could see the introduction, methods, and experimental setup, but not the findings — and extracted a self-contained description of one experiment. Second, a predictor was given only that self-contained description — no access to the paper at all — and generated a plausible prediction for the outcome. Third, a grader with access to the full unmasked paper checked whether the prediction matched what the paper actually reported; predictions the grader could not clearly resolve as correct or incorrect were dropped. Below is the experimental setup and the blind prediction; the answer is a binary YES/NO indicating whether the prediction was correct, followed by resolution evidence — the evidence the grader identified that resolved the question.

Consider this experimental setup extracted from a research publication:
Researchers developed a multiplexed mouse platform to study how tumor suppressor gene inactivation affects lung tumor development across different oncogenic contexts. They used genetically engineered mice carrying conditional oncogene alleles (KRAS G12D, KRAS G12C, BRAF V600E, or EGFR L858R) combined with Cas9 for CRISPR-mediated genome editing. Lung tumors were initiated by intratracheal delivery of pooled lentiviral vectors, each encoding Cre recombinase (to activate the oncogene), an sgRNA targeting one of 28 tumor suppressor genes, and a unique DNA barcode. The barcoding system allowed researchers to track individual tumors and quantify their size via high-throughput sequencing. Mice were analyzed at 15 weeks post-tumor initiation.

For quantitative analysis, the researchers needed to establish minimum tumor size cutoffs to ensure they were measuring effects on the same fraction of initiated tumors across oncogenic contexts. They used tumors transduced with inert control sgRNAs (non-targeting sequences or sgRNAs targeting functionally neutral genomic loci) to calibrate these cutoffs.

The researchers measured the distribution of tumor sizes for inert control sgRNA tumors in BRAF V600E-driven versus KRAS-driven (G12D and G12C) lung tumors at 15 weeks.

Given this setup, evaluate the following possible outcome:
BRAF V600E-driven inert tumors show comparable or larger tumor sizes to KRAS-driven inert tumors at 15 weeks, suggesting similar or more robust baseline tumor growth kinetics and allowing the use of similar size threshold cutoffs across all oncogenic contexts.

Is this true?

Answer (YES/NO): NO